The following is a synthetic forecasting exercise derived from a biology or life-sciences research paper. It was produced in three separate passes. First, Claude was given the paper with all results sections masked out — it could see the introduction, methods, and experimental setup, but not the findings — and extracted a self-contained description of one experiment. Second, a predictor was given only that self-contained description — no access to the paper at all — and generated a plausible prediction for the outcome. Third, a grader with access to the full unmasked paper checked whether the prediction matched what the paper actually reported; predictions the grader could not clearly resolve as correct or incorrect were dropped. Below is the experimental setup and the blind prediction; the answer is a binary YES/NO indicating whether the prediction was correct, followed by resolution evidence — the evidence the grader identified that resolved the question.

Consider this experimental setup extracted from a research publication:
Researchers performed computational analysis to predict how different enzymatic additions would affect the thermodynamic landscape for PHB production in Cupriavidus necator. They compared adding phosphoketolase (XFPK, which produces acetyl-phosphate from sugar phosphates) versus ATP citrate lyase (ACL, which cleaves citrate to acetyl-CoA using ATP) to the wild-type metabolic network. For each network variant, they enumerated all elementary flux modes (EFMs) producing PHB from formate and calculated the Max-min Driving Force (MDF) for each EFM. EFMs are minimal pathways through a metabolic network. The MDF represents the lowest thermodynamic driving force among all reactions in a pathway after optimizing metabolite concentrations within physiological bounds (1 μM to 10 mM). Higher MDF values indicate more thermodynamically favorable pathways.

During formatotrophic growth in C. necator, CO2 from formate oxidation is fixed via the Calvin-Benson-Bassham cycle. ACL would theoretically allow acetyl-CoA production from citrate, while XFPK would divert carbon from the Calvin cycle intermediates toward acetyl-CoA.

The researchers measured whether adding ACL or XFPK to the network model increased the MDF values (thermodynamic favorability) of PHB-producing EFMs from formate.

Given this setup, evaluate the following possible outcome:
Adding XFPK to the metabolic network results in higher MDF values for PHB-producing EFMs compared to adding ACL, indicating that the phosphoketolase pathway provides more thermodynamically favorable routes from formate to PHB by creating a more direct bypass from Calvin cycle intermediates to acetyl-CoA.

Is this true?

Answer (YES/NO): NO